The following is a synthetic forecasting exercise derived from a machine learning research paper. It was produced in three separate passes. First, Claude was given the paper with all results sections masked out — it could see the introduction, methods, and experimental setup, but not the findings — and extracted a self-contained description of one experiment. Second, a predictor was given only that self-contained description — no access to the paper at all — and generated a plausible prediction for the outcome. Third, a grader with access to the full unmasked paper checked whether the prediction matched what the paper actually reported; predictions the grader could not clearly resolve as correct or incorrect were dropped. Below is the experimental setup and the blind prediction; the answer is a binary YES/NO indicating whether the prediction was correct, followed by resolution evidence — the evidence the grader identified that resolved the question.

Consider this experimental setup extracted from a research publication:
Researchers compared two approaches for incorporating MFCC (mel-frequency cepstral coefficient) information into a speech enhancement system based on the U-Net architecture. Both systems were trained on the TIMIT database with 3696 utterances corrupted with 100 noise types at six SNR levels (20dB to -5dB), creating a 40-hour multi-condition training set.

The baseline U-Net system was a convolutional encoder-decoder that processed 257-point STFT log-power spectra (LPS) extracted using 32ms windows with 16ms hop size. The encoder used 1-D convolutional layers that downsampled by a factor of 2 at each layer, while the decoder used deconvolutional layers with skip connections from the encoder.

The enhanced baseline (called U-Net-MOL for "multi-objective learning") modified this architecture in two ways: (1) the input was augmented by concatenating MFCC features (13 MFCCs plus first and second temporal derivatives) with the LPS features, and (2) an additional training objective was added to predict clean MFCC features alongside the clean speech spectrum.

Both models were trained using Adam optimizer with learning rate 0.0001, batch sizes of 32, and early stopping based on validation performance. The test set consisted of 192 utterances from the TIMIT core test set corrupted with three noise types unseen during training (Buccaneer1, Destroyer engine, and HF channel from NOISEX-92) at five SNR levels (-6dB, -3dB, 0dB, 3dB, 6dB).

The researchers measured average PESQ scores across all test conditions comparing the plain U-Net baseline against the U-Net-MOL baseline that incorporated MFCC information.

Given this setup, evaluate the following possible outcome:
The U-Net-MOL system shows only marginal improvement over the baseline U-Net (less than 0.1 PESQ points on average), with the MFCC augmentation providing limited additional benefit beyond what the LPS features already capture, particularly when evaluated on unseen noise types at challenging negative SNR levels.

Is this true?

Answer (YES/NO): NO